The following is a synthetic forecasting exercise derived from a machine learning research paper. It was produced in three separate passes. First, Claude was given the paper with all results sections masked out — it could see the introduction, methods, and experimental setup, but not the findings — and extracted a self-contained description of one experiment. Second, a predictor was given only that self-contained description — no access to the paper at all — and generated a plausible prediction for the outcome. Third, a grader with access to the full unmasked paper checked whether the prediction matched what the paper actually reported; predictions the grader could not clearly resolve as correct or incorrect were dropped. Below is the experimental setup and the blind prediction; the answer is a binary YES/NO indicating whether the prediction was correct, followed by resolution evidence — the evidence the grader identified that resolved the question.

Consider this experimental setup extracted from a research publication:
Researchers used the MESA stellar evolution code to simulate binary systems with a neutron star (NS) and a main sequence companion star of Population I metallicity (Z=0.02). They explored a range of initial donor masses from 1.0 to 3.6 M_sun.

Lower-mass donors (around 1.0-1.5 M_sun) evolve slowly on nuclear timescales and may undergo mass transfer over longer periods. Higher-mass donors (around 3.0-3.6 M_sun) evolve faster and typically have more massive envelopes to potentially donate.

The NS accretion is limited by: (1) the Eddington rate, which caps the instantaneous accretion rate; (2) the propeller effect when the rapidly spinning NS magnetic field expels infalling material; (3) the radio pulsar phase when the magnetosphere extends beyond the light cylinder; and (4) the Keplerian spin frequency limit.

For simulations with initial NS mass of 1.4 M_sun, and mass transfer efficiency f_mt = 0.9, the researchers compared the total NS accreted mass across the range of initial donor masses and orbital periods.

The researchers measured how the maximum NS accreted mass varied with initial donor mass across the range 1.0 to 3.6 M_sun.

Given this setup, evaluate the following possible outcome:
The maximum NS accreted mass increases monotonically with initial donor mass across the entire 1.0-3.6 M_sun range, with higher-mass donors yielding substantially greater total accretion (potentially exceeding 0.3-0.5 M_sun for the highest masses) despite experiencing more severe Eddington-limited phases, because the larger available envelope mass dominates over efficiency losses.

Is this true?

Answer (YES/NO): NO